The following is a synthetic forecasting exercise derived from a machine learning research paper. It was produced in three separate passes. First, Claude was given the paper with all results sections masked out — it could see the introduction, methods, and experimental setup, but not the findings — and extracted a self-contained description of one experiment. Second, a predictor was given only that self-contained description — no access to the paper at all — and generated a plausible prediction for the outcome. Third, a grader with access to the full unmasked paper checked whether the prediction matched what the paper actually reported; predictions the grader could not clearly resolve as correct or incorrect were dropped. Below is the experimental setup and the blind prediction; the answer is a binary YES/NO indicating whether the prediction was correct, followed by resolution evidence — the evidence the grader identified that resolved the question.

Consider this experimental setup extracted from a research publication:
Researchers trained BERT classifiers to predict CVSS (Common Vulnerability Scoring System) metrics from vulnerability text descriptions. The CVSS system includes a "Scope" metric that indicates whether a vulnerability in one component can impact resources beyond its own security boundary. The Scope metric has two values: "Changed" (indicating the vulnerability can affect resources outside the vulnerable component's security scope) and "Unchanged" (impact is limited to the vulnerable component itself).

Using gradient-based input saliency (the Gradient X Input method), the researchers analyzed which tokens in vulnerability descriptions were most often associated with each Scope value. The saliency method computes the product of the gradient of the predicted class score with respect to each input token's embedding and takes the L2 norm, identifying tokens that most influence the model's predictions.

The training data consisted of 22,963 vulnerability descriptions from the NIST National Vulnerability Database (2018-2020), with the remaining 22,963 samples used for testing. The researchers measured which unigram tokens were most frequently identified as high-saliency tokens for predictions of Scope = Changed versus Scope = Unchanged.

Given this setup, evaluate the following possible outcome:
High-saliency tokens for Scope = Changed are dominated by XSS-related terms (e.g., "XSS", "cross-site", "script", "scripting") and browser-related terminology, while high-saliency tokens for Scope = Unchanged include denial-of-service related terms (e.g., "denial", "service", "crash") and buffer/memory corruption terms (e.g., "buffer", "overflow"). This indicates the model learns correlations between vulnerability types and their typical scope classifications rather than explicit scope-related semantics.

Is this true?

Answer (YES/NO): YES